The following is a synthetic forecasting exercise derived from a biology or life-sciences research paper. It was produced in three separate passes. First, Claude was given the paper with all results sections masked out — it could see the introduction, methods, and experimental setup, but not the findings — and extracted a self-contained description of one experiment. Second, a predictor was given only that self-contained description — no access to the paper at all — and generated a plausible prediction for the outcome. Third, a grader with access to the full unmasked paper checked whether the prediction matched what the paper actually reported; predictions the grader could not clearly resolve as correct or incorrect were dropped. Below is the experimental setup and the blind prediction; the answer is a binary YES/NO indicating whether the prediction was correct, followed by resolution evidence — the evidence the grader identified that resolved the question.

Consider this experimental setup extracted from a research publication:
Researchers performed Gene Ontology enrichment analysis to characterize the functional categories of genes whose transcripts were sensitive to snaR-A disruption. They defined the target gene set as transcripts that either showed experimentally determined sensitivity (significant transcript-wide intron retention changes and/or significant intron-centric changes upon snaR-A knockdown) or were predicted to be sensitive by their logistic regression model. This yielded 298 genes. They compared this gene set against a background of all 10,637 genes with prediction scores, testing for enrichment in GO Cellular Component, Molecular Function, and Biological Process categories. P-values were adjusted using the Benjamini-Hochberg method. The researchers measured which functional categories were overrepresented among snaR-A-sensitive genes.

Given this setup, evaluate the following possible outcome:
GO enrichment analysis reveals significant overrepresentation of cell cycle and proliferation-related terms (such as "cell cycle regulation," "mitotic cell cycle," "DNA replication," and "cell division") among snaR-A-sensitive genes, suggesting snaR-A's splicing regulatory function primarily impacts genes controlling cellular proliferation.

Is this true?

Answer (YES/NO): NO